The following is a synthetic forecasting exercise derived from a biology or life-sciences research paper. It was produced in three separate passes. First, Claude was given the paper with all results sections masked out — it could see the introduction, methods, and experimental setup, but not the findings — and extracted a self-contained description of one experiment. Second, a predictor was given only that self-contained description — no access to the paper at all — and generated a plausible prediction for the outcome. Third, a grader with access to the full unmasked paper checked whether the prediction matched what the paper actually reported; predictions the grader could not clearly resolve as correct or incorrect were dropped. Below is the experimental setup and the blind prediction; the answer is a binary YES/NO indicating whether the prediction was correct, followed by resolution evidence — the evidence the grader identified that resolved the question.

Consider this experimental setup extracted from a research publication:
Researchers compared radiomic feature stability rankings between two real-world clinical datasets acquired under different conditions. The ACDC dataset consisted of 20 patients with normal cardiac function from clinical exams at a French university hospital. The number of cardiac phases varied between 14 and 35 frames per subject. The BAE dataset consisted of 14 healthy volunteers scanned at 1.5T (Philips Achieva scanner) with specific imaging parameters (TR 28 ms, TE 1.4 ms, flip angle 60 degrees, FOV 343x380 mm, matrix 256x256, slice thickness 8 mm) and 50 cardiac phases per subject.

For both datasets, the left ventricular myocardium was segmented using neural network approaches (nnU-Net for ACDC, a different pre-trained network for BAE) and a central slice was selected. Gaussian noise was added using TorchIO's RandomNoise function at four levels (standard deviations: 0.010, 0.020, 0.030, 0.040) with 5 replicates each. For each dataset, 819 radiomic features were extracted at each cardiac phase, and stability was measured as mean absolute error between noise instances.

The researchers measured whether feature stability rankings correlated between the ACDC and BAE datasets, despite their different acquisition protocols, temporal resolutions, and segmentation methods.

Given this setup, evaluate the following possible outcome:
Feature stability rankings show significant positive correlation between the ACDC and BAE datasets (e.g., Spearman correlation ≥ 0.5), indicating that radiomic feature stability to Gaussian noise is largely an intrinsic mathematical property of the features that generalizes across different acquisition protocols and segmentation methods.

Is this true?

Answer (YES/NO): YES